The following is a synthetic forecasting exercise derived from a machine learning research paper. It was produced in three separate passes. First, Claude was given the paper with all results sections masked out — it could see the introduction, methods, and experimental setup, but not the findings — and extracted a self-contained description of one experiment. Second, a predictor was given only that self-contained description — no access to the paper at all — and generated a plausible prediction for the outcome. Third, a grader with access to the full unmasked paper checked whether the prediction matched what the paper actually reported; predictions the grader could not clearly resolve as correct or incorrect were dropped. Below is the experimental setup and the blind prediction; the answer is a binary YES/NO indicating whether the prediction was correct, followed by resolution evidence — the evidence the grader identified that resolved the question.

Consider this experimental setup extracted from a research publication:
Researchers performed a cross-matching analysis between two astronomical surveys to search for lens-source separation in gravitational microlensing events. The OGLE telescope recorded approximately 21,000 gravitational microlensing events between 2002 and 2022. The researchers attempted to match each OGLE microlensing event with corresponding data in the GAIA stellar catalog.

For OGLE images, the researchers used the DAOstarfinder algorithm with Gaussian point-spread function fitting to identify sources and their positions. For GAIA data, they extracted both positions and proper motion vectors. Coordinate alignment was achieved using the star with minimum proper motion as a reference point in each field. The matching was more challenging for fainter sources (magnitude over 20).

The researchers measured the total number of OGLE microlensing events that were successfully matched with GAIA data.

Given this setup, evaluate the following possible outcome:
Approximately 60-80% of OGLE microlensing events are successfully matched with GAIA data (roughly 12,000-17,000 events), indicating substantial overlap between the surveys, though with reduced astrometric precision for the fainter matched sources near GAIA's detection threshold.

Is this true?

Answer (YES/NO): YES